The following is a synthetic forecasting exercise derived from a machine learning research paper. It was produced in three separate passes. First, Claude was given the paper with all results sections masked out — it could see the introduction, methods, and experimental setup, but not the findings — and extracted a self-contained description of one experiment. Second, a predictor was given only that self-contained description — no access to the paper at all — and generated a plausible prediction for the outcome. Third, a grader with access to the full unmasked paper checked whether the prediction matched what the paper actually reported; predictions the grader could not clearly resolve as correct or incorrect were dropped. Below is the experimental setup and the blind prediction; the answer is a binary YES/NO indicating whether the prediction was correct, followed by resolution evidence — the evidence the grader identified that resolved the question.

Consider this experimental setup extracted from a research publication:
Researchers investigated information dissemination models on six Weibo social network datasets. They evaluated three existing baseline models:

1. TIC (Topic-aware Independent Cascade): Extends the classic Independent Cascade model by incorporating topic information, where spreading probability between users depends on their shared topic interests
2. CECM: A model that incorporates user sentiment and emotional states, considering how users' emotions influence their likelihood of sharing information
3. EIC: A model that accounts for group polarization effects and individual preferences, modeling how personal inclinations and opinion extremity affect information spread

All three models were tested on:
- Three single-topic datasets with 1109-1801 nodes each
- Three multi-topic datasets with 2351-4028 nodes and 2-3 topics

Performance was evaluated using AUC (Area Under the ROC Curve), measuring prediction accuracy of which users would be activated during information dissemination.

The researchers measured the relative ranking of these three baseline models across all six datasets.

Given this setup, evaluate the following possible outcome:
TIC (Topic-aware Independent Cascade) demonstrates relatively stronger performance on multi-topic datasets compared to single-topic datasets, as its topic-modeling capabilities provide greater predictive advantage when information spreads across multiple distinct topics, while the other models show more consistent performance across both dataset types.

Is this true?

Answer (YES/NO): NO